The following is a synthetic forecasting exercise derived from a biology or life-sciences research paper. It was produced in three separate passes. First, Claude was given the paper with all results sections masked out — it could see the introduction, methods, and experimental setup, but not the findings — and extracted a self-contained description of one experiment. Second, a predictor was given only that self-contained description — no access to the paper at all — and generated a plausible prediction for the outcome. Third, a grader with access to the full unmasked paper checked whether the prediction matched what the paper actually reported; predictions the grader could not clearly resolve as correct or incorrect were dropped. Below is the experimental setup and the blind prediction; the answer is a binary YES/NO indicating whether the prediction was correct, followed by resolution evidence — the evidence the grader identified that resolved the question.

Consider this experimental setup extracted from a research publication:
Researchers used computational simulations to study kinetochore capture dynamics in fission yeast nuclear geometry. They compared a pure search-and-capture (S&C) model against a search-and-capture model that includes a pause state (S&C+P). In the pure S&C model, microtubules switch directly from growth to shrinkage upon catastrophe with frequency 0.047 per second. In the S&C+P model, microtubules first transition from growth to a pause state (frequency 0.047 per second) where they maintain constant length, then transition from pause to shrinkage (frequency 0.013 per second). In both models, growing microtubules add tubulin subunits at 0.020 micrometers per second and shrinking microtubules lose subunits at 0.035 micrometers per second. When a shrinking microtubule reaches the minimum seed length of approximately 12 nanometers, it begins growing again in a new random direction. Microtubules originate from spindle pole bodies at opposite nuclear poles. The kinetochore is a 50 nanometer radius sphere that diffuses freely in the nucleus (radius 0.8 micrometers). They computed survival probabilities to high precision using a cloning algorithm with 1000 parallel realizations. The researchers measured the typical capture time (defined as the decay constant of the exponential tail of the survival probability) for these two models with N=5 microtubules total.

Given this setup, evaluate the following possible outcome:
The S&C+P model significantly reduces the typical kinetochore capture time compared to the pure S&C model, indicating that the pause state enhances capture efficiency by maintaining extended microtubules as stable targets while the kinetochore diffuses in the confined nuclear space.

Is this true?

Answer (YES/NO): NO